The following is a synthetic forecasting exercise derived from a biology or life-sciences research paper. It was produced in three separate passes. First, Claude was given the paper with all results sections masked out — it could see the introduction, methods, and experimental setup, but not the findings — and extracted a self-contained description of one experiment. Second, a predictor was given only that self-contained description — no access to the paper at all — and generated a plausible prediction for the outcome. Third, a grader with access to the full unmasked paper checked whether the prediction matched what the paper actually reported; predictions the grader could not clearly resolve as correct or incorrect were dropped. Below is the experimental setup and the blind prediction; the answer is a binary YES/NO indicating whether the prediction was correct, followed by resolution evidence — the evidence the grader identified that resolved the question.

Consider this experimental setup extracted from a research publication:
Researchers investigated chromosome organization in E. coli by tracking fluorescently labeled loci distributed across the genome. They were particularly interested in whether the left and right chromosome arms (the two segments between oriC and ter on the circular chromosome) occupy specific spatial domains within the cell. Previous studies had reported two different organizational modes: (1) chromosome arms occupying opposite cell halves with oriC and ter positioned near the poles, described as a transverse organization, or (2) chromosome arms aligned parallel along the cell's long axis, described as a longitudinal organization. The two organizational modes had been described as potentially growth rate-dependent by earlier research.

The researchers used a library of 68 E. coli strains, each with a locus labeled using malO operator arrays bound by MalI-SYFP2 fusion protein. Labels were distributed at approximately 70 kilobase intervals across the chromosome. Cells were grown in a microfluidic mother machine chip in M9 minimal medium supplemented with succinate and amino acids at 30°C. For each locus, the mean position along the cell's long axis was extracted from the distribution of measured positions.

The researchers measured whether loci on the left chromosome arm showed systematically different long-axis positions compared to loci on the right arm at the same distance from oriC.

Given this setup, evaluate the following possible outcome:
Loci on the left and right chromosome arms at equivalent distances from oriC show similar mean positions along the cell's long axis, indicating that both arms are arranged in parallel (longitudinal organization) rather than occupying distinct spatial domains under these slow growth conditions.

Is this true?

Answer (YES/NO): YES